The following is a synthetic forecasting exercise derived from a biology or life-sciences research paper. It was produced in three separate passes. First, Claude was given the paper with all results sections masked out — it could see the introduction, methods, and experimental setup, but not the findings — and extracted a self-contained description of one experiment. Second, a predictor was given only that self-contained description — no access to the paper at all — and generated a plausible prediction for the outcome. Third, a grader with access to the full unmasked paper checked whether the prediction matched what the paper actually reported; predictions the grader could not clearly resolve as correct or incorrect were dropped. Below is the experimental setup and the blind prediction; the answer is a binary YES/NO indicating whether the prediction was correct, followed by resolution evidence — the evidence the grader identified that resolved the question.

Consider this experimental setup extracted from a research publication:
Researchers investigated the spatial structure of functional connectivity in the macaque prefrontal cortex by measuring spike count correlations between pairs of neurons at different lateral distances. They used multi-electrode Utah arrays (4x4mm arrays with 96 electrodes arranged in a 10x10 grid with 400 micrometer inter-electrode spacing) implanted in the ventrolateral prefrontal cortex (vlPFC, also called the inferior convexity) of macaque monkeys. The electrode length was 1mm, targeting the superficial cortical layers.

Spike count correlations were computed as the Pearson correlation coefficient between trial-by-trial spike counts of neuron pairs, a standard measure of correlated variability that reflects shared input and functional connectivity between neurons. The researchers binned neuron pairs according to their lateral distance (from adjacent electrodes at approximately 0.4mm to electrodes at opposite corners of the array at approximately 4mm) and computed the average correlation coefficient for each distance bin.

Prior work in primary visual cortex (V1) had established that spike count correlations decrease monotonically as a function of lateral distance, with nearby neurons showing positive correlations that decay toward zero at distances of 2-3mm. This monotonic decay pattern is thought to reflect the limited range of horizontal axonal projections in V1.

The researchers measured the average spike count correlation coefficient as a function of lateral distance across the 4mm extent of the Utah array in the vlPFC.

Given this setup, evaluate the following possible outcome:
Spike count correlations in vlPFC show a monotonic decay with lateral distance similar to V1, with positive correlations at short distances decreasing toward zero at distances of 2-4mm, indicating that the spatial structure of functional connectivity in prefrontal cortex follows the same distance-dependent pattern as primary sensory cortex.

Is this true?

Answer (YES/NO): NO